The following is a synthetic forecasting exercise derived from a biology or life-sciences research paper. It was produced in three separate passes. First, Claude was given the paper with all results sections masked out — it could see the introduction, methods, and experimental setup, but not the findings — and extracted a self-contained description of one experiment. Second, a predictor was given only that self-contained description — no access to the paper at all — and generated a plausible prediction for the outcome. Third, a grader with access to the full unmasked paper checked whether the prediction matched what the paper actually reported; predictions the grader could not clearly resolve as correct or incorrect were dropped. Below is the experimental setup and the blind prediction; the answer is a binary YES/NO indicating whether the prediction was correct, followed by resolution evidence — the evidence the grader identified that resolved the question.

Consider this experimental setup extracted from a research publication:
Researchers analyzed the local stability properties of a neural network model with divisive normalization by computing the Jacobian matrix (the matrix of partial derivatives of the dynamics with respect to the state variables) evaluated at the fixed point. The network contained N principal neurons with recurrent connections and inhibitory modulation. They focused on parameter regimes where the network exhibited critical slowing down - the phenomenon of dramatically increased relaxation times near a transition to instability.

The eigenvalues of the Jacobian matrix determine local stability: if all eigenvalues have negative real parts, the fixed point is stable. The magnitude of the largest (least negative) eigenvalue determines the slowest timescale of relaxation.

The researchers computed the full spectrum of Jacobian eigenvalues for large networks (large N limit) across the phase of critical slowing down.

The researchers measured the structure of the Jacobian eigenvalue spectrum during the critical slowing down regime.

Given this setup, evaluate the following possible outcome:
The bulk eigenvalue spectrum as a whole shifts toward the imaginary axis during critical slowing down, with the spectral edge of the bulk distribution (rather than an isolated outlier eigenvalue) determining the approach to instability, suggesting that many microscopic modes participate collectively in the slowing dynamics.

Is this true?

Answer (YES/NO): YES